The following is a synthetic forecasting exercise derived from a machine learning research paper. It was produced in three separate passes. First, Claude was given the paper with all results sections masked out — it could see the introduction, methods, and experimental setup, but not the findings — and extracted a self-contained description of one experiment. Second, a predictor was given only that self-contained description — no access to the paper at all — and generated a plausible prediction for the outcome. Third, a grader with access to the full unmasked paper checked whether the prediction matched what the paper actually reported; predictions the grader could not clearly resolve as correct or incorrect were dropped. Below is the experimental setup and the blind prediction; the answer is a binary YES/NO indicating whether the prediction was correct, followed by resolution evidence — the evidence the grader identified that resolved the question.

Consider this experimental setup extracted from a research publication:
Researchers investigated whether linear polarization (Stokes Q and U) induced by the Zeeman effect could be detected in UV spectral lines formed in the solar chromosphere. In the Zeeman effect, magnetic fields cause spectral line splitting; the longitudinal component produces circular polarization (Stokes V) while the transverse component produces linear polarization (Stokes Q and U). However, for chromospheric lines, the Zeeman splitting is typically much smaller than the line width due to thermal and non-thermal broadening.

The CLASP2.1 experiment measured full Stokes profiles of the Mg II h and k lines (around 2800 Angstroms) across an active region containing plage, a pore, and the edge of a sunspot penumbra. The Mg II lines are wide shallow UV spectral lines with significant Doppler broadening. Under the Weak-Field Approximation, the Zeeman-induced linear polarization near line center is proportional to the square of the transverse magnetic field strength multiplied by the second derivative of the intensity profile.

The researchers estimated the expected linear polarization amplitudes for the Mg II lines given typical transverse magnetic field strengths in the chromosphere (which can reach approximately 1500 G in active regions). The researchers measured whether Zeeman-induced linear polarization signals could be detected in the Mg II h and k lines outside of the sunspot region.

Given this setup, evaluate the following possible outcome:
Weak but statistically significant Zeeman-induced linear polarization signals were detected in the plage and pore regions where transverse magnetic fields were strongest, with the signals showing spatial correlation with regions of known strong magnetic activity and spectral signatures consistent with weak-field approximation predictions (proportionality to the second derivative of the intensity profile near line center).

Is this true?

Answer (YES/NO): NO